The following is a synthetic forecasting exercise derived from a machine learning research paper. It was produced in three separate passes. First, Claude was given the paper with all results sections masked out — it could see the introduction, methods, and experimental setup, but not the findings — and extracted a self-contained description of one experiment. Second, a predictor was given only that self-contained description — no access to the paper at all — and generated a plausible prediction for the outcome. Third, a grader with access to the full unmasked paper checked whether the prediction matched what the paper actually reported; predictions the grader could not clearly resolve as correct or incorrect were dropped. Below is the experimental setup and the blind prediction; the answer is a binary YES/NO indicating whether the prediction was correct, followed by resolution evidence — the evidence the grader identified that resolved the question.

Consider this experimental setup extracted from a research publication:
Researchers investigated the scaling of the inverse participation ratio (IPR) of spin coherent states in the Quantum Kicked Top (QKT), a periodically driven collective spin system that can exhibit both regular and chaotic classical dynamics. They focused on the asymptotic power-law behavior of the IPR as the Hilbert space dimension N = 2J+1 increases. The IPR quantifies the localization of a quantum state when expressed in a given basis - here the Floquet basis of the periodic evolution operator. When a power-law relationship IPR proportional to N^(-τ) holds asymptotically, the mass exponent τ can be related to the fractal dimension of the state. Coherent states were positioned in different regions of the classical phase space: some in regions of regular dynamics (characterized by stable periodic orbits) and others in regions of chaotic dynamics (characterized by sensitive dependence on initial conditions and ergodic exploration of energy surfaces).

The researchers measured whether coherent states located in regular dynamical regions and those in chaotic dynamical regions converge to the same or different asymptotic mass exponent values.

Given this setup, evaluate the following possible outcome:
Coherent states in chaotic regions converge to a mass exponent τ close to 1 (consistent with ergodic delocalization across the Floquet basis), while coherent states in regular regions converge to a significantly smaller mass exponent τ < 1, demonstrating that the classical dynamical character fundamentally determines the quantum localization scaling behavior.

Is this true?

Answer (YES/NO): YES